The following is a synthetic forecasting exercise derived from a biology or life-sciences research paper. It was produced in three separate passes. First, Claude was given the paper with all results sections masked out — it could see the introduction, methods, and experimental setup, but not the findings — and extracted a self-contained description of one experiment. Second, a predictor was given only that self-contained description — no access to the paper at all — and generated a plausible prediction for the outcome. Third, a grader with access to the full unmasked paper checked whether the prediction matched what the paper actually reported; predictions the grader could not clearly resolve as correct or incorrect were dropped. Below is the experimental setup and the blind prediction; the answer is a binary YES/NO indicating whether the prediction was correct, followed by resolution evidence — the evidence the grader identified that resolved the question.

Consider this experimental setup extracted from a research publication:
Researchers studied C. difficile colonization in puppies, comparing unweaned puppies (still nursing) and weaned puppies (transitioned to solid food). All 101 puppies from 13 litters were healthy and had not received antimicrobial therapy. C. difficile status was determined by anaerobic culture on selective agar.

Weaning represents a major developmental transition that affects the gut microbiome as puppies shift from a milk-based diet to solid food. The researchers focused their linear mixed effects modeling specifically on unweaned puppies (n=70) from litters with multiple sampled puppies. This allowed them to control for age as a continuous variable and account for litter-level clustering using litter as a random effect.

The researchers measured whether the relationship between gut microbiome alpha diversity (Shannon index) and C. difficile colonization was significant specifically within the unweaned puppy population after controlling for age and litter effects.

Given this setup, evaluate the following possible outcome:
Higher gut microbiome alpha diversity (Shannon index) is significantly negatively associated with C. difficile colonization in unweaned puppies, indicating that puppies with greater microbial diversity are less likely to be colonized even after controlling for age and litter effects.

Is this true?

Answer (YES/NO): NO